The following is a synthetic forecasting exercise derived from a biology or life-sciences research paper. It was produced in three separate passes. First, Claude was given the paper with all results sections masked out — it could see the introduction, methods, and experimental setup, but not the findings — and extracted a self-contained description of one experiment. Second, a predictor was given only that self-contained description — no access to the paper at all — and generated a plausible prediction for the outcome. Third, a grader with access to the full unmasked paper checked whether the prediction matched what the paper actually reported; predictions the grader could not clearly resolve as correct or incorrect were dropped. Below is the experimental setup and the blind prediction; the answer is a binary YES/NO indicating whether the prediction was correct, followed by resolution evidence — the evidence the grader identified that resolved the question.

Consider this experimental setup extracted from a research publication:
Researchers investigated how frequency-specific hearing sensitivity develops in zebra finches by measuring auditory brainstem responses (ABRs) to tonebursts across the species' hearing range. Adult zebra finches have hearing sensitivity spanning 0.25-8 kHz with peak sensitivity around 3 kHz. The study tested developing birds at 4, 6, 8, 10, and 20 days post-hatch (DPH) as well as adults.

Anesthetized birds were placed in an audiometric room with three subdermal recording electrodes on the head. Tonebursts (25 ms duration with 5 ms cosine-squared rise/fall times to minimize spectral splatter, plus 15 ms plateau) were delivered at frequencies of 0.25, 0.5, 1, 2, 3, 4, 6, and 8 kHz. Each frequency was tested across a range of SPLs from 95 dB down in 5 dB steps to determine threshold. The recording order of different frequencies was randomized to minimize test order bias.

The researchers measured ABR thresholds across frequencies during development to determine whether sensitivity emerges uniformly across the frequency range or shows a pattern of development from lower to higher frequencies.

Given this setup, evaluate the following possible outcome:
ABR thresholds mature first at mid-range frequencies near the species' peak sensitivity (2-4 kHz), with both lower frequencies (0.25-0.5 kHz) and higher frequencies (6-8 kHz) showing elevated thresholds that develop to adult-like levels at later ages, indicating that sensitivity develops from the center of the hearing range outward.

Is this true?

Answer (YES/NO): NO